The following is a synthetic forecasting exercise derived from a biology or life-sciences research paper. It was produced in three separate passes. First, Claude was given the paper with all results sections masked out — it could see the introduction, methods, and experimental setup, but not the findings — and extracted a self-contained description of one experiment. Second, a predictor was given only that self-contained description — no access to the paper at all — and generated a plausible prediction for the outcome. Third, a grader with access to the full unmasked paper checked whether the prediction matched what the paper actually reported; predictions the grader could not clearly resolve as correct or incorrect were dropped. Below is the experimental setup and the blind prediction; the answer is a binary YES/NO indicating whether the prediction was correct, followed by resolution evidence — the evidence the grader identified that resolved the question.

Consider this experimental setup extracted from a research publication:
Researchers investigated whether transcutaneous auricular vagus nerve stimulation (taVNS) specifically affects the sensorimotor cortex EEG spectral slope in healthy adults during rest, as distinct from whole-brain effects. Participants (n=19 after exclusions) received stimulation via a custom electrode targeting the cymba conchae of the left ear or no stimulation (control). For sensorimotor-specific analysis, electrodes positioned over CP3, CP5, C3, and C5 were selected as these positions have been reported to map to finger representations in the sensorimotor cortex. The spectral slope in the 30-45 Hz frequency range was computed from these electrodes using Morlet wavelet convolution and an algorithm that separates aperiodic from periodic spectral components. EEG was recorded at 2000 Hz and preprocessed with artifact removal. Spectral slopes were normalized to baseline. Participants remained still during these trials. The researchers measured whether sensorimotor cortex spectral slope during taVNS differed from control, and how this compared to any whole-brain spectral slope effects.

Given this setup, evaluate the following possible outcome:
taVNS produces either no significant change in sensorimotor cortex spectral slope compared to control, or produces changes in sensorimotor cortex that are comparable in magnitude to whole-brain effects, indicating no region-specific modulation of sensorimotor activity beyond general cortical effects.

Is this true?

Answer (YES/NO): YES